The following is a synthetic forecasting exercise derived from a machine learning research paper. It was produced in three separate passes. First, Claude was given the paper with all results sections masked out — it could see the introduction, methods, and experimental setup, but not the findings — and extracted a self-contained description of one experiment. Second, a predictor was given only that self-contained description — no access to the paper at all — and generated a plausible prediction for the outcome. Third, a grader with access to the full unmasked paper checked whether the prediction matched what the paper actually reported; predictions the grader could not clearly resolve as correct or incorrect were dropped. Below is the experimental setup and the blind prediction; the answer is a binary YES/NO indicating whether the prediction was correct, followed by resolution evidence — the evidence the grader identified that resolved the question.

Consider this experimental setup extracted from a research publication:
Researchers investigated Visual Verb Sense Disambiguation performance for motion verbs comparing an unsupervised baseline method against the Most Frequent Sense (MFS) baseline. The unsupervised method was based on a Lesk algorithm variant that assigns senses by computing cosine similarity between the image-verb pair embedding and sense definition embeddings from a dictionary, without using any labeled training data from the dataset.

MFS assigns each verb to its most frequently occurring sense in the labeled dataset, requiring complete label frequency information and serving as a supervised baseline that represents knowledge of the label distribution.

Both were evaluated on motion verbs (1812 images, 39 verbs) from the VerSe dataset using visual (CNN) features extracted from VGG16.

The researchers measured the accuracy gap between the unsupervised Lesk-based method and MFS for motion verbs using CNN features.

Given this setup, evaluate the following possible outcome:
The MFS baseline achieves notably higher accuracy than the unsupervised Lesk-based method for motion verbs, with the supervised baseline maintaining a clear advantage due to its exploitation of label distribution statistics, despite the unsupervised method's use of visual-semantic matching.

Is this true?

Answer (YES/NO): YES